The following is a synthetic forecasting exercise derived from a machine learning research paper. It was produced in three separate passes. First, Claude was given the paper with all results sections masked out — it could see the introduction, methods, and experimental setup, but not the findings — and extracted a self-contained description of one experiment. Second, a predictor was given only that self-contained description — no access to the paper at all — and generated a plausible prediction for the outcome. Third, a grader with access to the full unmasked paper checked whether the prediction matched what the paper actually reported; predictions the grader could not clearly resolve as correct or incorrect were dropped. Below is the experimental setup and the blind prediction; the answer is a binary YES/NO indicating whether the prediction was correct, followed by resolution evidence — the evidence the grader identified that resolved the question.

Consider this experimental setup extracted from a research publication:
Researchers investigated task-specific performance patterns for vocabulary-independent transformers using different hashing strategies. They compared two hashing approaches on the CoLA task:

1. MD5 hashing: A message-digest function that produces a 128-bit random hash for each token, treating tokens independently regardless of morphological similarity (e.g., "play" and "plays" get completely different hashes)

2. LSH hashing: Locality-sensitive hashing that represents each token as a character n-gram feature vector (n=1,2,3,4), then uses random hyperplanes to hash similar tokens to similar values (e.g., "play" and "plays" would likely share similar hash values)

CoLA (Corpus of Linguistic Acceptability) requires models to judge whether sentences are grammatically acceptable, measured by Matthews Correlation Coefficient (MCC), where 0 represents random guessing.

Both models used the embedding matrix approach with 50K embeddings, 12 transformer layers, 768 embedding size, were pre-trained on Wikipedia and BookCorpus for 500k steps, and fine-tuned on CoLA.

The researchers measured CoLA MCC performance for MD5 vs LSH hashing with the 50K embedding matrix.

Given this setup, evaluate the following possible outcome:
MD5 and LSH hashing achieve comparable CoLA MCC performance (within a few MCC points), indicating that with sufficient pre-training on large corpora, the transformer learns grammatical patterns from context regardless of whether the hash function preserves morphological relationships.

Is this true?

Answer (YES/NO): NO